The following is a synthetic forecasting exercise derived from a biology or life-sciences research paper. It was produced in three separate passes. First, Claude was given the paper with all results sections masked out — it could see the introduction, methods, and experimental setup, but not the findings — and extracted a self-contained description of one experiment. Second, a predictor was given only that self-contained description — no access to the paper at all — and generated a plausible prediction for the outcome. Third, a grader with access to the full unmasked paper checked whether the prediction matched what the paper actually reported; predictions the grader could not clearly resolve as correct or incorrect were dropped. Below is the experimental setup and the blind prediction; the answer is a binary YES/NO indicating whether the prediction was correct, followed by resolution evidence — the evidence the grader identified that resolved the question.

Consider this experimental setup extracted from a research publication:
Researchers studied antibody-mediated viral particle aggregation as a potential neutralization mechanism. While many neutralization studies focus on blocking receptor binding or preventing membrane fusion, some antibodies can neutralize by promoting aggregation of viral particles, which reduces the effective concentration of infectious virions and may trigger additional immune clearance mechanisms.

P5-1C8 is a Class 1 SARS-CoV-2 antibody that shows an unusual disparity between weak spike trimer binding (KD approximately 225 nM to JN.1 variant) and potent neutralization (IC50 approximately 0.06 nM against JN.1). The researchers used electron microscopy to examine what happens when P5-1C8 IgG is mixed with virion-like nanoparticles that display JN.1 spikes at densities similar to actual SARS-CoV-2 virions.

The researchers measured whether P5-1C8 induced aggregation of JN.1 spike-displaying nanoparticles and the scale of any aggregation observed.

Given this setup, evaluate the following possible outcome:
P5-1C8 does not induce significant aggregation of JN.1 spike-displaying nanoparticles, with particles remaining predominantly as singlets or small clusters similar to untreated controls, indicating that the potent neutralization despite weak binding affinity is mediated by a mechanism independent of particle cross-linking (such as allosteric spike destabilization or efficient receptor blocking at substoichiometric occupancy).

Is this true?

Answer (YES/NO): NO